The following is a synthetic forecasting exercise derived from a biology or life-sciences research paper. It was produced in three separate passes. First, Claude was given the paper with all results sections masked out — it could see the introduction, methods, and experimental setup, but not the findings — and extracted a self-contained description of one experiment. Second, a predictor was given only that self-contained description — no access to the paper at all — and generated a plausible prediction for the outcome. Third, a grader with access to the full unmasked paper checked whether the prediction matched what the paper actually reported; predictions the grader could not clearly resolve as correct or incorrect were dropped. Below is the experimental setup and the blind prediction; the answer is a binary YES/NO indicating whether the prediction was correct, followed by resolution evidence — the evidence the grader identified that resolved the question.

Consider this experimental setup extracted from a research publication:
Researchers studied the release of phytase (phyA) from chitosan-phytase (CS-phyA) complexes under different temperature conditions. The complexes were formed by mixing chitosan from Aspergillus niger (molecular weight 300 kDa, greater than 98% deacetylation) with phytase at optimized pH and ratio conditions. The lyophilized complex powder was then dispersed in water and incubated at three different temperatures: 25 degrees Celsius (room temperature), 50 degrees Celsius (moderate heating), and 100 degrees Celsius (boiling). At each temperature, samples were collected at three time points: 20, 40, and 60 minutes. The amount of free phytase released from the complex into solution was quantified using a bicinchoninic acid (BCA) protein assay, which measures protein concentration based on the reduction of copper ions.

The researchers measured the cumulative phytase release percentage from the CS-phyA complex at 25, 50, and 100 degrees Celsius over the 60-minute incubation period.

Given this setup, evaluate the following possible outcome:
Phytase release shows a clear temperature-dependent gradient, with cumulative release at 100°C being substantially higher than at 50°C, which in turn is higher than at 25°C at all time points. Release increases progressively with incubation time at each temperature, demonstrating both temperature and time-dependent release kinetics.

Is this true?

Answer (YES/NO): NO